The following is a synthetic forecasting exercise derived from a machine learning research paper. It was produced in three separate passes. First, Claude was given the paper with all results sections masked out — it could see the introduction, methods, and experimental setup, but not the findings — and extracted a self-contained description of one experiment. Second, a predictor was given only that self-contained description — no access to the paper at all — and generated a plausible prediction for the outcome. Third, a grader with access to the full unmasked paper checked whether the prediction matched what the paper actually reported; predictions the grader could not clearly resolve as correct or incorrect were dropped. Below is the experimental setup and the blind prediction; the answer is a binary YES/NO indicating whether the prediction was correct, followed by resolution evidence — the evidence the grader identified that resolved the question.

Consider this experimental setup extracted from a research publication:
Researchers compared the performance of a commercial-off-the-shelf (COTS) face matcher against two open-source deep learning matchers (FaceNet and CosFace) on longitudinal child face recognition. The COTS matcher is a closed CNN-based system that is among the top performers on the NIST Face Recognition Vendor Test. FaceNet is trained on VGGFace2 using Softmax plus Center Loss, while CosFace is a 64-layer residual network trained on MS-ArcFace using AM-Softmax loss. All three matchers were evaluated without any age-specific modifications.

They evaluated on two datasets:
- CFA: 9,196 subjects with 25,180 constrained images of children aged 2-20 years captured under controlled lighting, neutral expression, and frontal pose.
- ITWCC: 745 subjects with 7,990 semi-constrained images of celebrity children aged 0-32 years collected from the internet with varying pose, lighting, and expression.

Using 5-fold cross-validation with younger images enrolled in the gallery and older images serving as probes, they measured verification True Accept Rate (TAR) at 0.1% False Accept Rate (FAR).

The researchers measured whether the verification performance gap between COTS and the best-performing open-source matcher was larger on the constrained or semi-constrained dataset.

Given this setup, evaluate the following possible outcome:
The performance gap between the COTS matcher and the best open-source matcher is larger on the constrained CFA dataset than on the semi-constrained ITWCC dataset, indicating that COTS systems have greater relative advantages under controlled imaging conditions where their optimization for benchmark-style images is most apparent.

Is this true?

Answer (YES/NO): YES